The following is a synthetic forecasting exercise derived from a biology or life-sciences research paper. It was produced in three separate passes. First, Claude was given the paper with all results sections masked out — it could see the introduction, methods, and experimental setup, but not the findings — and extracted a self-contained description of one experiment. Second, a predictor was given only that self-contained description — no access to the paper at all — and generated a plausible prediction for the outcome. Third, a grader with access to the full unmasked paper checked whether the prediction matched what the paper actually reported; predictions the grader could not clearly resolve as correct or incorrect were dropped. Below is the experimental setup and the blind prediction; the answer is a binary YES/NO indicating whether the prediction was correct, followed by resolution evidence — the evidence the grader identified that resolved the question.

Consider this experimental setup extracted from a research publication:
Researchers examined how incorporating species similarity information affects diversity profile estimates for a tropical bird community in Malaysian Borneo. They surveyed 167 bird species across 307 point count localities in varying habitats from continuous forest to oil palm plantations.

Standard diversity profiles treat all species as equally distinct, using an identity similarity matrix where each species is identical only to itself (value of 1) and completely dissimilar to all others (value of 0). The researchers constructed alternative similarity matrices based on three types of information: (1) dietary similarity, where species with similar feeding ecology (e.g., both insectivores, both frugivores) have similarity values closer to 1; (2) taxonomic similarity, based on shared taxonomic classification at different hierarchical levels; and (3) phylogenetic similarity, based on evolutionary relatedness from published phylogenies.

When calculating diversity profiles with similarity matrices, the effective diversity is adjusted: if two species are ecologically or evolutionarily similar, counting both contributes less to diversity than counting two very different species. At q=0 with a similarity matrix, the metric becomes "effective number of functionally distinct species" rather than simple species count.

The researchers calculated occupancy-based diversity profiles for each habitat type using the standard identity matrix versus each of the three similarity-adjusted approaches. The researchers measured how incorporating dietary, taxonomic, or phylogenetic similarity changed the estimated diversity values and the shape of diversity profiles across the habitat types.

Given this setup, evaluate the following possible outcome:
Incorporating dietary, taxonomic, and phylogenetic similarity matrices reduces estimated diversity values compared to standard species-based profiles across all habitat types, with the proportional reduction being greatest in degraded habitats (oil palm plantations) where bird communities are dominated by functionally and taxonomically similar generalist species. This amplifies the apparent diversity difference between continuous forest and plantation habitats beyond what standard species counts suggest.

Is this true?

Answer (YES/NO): NO